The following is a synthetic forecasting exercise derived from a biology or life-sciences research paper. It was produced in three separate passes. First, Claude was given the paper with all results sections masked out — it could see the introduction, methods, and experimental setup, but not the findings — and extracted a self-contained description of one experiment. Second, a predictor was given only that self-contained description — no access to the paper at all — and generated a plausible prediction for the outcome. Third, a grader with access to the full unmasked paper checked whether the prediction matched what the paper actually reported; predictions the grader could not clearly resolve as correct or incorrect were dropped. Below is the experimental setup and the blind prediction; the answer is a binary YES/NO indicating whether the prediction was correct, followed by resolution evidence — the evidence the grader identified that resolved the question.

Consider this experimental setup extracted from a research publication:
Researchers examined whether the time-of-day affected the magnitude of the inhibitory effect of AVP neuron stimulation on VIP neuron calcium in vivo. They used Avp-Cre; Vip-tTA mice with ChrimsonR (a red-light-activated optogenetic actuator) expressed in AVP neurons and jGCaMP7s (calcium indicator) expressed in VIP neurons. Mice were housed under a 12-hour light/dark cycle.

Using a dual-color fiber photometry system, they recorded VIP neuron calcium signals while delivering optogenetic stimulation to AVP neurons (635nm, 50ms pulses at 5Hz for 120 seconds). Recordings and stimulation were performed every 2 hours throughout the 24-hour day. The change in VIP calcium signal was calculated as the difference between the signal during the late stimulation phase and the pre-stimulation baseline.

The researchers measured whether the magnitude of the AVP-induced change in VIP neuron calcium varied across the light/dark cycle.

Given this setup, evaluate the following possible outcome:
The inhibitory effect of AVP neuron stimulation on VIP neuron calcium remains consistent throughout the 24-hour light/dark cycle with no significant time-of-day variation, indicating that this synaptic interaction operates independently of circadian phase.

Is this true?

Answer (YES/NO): NO